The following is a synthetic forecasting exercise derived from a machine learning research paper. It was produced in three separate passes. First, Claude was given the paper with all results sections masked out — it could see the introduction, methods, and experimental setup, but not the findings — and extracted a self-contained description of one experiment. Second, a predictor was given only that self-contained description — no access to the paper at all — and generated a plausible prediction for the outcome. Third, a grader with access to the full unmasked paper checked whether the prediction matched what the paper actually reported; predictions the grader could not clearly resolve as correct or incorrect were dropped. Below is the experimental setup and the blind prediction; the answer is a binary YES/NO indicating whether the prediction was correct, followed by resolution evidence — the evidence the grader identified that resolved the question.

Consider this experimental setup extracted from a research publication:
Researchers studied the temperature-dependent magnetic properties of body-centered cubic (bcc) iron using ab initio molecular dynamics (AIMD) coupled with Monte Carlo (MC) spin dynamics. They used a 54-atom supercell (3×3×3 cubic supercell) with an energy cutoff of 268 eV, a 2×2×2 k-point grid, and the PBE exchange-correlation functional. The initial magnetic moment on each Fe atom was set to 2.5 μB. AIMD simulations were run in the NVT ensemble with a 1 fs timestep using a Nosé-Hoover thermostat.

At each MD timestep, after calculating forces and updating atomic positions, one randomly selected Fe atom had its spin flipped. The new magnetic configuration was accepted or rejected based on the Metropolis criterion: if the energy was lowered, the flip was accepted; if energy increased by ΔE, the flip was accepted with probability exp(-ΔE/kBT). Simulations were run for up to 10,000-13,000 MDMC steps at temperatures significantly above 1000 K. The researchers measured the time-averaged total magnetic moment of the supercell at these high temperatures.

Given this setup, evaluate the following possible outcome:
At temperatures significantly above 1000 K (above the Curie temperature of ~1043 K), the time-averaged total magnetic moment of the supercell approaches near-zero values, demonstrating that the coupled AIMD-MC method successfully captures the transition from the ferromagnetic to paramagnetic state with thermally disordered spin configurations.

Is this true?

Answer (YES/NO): YES